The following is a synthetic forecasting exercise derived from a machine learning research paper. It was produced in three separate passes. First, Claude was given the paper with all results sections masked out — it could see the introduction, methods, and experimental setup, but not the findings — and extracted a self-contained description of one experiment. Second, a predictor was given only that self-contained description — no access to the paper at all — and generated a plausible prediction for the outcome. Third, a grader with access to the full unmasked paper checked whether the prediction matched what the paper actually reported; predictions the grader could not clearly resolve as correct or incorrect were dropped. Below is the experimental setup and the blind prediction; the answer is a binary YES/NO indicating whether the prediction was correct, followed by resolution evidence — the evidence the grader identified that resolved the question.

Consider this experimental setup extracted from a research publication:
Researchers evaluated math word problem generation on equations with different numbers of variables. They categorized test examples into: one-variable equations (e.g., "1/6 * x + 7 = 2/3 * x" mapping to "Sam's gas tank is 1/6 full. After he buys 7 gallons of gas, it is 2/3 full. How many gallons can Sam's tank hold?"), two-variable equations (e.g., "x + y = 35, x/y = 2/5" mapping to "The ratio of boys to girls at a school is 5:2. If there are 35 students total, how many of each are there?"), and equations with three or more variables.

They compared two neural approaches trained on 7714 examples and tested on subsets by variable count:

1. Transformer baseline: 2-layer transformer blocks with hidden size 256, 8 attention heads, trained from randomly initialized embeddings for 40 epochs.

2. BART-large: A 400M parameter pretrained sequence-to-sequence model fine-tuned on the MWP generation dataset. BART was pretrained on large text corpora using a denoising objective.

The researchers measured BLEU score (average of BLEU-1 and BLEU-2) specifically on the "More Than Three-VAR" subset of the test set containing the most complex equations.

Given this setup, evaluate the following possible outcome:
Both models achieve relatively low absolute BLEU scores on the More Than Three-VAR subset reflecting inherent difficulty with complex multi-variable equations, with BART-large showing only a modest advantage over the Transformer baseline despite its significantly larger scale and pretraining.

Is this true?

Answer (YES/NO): NO